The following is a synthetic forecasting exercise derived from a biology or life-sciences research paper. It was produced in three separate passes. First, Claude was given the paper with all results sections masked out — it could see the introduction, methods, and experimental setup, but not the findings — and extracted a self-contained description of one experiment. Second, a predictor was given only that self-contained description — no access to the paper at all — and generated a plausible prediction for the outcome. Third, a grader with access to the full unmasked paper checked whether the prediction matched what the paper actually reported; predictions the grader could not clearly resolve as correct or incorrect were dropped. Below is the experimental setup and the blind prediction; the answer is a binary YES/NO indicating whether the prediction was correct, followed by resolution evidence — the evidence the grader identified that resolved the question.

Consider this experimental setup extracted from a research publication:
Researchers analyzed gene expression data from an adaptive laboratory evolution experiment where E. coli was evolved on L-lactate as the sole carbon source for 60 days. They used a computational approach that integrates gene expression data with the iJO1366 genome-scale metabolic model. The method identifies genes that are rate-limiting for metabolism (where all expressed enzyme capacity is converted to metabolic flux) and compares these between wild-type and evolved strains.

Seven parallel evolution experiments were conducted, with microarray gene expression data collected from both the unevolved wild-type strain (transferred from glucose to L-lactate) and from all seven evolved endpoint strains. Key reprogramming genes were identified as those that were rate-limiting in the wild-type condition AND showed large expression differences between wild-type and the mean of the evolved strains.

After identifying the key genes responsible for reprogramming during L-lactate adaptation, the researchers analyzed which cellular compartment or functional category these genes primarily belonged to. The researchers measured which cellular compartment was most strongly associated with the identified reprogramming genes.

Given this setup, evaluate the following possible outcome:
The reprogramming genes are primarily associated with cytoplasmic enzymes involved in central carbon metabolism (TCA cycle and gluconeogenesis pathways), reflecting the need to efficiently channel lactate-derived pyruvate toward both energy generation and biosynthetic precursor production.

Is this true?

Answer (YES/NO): NO